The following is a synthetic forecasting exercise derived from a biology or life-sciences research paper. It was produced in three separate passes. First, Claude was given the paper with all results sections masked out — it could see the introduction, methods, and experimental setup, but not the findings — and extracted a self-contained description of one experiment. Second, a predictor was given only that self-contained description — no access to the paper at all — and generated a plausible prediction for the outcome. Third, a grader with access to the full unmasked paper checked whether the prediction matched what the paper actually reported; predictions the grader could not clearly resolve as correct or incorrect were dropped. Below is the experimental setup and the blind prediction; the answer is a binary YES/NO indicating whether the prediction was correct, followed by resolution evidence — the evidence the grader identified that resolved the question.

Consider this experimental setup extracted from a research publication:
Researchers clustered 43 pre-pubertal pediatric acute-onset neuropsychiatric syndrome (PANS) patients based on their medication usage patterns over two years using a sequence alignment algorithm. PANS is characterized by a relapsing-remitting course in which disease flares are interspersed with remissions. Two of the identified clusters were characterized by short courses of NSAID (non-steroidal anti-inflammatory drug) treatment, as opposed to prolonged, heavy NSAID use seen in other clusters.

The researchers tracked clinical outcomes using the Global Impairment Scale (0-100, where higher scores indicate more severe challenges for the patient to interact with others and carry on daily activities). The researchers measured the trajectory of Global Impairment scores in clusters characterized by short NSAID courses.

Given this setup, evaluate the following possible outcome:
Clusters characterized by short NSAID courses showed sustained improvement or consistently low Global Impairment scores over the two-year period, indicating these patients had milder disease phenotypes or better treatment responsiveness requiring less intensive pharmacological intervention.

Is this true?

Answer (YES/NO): YES